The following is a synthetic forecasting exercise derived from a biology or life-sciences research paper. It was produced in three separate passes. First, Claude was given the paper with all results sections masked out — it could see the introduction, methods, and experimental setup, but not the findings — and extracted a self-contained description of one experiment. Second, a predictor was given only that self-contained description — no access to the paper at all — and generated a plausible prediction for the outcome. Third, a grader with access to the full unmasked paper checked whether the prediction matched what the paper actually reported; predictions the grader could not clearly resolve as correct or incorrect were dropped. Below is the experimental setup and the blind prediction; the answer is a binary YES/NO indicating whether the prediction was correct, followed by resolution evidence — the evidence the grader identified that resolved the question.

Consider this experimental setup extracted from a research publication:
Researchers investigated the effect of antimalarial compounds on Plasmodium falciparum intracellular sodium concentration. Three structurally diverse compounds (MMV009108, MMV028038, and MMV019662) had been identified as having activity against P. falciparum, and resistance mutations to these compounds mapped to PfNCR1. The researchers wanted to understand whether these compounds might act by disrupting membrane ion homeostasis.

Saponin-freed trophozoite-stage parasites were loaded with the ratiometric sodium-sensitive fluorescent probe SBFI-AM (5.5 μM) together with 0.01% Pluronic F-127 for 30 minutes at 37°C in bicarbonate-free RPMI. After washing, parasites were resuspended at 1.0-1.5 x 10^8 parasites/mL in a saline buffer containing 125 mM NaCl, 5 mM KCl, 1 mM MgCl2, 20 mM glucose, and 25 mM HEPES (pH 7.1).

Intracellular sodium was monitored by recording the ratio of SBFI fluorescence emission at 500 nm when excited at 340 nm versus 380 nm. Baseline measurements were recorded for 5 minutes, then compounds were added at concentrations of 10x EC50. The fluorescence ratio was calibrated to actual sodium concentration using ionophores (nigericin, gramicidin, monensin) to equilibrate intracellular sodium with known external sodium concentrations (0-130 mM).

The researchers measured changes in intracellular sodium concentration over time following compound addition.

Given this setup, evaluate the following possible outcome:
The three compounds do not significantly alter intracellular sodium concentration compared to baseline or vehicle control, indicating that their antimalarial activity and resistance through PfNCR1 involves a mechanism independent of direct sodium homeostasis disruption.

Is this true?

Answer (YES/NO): YES